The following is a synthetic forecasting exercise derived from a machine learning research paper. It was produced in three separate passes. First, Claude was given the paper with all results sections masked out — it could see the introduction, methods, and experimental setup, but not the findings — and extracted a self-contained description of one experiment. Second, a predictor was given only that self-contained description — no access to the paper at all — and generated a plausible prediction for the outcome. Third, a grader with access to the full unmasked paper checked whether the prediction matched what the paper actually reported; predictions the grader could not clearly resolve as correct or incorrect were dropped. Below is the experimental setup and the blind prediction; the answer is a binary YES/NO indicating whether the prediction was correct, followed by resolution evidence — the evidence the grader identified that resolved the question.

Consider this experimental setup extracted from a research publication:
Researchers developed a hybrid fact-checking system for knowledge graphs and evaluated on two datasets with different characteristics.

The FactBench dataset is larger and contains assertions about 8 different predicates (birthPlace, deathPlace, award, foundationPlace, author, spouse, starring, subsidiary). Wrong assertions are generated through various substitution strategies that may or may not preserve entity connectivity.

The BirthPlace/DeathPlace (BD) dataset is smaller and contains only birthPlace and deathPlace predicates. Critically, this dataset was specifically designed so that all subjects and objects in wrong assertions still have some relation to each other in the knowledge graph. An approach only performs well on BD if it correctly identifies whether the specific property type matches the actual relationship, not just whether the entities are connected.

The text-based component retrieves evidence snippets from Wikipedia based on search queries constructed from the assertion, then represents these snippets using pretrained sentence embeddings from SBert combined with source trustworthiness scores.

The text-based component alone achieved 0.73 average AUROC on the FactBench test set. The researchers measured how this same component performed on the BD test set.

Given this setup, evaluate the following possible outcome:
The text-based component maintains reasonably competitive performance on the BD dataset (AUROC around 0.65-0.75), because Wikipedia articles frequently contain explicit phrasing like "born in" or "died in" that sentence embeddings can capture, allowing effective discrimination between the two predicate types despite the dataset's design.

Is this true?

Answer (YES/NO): NO